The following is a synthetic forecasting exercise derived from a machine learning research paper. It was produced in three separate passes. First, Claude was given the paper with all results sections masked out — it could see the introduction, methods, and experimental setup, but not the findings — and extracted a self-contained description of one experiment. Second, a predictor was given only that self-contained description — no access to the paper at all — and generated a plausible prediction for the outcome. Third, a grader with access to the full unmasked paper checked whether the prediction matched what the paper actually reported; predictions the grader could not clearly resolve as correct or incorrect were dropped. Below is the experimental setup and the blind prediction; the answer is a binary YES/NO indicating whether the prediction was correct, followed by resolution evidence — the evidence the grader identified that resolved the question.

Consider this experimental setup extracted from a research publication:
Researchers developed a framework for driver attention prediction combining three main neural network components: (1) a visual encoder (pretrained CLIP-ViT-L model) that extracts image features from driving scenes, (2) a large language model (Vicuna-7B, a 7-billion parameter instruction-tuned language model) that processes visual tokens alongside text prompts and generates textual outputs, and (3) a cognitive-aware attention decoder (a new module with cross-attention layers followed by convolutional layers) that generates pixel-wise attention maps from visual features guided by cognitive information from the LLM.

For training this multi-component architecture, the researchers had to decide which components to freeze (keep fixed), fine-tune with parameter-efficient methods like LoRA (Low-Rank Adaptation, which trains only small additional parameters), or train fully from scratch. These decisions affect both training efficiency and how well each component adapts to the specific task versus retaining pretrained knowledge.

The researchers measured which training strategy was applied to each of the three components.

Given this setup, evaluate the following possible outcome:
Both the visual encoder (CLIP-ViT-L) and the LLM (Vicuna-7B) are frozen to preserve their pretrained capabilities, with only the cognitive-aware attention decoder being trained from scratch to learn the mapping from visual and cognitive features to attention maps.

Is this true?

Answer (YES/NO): NO